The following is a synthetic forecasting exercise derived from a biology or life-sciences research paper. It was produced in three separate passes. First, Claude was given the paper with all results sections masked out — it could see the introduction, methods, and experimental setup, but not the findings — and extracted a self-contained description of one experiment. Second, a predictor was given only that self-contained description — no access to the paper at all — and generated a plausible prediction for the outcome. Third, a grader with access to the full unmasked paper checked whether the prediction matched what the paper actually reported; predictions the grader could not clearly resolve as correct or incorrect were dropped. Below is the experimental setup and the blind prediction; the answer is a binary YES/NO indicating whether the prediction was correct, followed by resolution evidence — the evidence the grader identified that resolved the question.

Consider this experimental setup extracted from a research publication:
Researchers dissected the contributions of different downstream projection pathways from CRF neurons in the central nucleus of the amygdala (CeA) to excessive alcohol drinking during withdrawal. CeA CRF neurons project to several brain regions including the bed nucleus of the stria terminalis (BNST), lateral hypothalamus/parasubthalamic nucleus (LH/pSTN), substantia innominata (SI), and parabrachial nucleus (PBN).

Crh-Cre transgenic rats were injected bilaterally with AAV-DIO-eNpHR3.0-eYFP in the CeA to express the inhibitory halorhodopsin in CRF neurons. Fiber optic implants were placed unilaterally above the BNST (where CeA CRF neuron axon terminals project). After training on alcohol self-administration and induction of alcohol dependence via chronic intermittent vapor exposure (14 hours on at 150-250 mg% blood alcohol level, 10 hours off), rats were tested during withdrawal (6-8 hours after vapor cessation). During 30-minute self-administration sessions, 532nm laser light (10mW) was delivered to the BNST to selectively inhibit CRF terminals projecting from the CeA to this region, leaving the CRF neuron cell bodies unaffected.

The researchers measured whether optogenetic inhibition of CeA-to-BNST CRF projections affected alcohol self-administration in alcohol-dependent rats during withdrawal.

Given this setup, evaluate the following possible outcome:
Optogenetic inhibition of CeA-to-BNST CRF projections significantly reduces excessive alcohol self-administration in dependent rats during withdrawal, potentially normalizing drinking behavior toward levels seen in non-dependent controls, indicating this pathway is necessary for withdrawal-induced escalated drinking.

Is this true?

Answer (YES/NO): YES